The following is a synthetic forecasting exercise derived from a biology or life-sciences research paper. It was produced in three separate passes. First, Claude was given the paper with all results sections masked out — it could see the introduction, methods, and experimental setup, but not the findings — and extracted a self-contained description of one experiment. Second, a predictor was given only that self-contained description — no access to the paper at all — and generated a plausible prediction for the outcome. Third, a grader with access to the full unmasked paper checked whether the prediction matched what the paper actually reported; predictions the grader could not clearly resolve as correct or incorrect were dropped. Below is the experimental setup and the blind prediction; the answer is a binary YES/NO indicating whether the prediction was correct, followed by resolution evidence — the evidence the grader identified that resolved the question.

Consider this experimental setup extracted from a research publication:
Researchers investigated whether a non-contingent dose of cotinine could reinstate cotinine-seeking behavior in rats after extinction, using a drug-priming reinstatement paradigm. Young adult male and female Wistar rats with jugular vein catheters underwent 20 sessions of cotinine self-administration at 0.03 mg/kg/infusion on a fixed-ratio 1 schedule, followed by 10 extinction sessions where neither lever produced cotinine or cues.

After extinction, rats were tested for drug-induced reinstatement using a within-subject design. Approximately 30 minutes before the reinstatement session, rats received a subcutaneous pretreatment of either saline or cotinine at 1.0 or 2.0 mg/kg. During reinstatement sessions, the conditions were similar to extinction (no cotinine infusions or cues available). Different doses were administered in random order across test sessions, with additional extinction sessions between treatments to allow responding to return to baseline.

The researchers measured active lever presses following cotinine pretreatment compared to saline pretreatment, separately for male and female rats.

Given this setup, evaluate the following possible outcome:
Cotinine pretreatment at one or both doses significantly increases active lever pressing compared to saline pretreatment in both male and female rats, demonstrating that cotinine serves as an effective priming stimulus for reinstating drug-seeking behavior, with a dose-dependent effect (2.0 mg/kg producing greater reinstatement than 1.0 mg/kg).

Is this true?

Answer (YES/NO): NO